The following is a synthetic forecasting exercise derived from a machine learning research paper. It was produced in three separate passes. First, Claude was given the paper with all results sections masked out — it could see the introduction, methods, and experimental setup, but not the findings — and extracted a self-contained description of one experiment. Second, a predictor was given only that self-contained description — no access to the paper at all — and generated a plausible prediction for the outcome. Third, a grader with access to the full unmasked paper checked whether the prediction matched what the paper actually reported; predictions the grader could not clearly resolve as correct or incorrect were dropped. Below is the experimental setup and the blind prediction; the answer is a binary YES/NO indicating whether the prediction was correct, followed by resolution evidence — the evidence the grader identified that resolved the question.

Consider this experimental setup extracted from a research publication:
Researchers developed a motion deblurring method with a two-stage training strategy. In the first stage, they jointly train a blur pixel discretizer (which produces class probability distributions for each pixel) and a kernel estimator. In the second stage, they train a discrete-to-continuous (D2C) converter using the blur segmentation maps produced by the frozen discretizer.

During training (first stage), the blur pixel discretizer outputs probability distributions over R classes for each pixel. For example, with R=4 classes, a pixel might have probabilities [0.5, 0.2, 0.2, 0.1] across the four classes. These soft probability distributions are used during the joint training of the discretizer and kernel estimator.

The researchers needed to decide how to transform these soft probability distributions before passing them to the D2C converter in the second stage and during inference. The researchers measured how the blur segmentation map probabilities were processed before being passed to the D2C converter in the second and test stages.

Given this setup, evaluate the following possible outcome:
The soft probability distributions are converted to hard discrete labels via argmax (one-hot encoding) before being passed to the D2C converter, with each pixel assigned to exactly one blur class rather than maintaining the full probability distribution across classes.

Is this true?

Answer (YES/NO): YES